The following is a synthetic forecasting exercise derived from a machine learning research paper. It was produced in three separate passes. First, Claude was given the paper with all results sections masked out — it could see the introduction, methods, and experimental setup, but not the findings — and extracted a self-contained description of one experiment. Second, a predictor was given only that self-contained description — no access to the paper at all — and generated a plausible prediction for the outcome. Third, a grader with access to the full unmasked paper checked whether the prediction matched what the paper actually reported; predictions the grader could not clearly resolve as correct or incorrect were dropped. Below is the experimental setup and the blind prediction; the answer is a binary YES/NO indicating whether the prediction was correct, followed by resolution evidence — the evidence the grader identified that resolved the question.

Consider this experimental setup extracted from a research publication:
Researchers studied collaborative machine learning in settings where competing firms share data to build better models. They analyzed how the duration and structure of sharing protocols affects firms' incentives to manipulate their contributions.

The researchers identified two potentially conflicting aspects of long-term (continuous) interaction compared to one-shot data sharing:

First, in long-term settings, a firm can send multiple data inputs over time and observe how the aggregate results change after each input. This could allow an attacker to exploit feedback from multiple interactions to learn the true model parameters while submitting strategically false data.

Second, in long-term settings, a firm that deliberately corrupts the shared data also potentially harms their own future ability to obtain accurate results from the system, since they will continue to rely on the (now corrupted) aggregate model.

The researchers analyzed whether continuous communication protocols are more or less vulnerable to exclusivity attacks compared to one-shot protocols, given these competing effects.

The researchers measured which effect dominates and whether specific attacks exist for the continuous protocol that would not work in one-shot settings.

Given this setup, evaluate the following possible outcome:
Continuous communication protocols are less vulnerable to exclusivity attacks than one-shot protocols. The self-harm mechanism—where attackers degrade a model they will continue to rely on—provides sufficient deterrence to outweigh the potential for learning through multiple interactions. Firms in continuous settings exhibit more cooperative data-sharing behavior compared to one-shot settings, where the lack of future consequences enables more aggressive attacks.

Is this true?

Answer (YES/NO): NO